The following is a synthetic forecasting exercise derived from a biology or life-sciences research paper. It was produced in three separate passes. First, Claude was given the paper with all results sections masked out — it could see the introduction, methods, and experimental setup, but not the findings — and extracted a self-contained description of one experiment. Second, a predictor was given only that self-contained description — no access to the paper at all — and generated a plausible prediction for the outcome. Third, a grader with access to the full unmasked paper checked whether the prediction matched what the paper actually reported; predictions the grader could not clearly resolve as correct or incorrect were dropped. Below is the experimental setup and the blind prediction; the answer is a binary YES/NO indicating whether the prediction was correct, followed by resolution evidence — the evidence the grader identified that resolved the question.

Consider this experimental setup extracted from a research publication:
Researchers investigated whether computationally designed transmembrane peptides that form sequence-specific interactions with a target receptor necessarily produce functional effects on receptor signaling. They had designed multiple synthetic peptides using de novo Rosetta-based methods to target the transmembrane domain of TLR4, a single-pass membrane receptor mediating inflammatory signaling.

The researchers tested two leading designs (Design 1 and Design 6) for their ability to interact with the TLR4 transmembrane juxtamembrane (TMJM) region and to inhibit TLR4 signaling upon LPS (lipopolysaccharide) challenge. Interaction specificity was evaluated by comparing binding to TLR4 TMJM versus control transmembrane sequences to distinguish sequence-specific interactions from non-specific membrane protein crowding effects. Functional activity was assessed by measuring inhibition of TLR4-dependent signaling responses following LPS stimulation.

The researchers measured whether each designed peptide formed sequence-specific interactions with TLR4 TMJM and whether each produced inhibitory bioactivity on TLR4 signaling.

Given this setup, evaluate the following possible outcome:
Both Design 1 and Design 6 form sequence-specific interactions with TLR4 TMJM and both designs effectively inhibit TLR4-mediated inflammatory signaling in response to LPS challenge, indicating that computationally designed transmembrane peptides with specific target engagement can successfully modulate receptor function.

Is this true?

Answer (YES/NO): NO